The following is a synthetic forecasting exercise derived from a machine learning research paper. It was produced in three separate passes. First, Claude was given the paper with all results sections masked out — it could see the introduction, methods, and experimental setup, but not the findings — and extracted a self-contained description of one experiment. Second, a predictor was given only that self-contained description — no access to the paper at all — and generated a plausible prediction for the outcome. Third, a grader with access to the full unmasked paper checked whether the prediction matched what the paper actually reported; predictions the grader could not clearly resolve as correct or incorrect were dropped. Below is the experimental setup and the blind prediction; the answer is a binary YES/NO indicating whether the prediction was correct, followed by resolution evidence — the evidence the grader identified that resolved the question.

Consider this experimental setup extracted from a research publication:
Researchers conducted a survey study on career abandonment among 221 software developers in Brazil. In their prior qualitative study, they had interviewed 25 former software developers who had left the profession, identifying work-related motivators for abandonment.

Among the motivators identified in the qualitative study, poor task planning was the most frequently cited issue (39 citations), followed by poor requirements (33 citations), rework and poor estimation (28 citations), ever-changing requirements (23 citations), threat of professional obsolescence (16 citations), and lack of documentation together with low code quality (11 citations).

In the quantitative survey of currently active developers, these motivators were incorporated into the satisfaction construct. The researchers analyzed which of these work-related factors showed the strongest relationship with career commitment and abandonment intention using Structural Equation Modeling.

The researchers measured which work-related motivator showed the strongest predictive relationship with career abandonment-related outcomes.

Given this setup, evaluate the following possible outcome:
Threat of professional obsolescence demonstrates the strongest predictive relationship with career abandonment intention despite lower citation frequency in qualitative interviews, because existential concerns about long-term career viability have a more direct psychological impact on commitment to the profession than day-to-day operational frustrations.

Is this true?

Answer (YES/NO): YES